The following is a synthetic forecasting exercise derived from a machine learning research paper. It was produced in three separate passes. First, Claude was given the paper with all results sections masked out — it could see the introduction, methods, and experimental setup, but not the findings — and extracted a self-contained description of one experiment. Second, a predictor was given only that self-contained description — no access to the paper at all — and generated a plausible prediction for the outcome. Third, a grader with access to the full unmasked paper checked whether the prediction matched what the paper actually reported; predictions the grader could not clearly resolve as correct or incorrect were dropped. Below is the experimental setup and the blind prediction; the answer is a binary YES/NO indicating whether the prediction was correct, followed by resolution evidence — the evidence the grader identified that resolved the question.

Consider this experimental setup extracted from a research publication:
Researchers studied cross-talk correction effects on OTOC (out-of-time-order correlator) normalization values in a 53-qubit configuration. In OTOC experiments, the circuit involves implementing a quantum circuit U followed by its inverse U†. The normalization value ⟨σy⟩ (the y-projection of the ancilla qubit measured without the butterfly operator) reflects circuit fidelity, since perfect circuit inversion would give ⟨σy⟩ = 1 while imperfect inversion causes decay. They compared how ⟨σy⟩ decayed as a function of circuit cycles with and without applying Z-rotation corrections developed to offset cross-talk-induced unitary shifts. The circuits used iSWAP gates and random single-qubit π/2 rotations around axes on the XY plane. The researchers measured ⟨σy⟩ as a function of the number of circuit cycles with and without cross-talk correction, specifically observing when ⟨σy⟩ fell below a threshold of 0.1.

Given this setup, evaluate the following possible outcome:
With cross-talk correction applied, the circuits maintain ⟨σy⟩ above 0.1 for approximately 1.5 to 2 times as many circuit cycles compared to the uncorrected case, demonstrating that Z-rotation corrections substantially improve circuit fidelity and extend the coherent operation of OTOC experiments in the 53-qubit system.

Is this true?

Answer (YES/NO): NO